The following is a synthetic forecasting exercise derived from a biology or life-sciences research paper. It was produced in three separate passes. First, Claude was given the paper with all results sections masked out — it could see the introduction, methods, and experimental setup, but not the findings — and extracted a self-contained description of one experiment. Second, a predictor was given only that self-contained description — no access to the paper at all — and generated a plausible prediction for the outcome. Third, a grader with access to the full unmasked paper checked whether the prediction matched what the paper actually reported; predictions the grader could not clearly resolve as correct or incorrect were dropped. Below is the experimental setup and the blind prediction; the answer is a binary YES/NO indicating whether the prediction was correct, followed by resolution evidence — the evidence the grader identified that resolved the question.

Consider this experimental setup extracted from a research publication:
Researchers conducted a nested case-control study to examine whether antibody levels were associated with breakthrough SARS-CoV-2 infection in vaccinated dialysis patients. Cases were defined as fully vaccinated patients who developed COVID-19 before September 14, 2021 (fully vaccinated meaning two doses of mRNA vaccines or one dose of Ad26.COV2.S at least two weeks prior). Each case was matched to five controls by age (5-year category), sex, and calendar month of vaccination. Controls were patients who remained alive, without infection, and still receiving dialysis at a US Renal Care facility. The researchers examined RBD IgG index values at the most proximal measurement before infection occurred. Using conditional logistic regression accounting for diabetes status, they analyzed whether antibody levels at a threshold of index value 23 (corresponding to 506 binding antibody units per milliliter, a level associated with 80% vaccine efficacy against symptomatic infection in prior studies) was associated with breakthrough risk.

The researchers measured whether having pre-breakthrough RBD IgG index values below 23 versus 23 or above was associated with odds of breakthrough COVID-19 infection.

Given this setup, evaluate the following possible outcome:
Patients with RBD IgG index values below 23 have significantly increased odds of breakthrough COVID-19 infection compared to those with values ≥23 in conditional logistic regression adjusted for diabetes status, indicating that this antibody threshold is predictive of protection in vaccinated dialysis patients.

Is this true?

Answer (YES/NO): YES